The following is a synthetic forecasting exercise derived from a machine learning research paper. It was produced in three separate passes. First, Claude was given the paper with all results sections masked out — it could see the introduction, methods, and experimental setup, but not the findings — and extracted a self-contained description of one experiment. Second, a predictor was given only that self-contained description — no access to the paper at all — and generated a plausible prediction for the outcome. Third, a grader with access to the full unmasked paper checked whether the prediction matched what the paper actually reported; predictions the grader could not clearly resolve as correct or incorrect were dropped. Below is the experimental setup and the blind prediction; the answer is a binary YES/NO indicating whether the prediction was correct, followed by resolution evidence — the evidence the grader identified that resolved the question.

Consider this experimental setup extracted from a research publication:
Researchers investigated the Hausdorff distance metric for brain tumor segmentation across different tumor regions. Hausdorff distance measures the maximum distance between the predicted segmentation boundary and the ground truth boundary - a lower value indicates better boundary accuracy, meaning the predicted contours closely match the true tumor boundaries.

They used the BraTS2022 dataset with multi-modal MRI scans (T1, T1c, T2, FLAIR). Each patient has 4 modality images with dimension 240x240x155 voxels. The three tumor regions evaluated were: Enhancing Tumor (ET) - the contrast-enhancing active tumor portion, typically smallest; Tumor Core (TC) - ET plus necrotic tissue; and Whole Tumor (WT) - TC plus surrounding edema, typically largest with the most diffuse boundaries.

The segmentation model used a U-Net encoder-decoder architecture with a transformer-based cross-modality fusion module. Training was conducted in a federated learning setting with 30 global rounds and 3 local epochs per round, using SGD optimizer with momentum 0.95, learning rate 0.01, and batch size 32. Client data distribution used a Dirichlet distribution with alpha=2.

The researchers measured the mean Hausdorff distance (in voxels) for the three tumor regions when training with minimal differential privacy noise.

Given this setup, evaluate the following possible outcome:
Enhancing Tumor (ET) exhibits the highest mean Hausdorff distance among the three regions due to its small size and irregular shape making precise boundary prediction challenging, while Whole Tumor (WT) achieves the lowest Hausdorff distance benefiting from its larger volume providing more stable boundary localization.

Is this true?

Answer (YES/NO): NO